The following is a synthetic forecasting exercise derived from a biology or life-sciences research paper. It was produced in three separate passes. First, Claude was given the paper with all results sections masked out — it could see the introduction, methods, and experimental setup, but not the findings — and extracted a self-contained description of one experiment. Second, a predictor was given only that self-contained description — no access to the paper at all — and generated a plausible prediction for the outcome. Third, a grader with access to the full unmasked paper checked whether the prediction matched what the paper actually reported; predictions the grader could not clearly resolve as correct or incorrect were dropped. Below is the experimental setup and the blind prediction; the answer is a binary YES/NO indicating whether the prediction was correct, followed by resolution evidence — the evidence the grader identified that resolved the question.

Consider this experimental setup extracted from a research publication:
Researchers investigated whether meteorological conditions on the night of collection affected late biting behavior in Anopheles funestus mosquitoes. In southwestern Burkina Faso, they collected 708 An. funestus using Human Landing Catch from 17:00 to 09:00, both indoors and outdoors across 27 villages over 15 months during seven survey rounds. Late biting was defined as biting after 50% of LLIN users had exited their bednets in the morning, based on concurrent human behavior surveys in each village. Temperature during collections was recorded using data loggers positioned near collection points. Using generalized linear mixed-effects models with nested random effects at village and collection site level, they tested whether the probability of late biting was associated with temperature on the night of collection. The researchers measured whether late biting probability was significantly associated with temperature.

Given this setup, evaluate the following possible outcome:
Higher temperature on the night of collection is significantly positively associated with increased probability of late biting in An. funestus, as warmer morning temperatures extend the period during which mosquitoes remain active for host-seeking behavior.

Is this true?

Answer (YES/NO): YES